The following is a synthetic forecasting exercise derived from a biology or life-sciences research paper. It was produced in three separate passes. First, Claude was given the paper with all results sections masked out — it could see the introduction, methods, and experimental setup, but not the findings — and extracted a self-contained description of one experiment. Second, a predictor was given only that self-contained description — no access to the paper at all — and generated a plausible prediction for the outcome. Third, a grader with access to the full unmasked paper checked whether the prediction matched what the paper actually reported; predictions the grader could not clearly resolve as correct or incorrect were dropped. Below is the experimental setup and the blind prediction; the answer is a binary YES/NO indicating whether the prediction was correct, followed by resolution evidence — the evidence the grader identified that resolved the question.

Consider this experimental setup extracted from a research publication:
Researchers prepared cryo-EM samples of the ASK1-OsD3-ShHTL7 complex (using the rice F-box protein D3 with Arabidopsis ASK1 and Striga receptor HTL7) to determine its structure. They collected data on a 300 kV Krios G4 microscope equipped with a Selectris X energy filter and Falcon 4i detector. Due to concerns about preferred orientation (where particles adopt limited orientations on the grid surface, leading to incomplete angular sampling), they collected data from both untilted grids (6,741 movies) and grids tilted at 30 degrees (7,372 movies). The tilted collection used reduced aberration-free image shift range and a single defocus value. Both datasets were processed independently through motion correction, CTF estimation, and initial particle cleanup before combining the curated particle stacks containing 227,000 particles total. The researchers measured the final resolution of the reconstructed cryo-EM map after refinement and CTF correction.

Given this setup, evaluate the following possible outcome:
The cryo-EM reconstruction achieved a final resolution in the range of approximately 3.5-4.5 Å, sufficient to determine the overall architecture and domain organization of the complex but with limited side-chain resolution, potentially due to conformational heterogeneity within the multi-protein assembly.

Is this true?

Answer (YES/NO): YES